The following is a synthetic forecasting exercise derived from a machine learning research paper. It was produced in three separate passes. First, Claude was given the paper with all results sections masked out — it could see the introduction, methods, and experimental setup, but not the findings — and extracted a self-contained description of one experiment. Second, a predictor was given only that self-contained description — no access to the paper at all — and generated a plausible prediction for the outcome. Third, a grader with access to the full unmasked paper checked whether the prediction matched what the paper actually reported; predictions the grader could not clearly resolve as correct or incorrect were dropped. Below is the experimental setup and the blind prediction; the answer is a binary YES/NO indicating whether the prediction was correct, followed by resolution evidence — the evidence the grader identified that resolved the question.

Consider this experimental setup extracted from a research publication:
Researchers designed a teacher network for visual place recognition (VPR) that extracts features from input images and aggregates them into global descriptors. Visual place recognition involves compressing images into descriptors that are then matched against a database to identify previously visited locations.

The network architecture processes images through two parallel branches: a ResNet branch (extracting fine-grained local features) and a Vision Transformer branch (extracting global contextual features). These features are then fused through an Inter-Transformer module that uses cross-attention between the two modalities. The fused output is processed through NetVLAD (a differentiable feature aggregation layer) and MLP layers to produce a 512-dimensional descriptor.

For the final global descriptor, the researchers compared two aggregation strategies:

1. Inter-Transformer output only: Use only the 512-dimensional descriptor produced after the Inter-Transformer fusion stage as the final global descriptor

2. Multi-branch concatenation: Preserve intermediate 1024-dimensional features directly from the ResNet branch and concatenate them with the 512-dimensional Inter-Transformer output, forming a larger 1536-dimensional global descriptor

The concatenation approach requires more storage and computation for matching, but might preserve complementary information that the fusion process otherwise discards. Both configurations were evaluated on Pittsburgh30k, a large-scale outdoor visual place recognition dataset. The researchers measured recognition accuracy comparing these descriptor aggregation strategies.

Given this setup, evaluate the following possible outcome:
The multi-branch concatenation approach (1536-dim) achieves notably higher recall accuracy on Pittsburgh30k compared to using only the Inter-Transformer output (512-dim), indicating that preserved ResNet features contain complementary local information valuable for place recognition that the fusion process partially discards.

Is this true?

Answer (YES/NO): YES